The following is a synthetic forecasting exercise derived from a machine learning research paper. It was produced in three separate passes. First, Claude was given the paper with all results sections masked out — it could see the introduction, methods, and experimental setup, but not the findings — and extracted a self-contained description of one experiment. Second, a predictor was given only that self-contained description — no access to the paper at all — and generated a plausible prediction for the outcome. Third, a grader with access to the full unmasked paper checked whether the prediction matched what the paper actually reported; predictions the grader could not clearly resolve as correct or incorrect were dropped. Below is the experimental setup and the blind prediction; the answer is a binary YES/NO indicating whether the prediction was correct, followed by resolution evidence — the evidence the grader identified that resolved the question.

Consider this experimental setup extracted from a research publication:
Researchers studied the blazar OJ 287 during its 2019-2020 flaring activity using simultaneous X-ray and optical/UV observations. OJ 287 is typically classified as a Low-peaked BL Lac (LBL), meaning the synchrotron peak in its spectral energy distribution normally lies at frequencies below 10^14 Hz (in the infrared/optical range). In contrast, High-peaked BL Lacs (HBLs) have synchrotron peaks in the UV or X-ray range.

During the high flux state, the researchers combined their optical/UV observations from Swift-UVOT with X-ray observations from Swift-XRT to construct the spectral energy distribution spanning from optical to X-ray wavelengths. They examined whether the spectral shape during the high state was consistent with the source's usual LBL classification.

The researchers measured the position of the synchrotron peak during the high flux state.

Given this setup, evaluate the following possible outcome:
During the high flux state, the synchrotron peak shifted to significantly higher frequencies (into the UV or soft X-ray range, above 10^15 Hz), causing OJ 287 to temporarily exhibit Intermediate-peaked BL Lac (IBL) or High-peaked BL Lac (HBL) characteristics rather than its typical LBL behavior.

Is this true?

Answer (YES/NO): YES